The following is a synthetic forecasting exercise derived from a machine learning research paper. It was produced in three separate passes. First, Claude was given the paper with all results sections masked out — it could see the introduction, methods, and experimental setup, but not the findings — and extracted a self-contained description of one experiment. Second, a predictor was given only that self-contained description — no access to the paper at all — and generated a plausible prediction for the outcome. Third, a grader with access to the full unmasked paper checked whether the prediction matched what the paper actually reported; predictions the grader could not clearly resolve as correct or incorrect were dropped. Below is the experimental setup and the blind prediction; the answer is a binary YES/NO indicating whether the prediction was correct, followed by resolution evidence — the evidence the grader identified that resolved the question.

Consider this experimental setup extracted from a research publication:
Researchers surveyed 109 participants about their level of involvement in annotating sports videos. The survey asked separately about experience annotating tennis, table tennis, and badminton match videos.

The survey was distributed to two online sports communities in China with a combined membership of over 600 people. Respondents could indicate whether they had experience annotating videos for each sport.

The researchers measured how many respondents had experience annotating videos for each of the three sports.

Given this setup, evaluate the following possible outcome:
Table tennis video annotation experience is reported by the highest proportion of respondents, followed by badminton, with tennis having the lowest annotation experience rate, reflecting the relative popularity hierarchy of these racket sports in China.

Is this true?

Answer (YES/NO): YES